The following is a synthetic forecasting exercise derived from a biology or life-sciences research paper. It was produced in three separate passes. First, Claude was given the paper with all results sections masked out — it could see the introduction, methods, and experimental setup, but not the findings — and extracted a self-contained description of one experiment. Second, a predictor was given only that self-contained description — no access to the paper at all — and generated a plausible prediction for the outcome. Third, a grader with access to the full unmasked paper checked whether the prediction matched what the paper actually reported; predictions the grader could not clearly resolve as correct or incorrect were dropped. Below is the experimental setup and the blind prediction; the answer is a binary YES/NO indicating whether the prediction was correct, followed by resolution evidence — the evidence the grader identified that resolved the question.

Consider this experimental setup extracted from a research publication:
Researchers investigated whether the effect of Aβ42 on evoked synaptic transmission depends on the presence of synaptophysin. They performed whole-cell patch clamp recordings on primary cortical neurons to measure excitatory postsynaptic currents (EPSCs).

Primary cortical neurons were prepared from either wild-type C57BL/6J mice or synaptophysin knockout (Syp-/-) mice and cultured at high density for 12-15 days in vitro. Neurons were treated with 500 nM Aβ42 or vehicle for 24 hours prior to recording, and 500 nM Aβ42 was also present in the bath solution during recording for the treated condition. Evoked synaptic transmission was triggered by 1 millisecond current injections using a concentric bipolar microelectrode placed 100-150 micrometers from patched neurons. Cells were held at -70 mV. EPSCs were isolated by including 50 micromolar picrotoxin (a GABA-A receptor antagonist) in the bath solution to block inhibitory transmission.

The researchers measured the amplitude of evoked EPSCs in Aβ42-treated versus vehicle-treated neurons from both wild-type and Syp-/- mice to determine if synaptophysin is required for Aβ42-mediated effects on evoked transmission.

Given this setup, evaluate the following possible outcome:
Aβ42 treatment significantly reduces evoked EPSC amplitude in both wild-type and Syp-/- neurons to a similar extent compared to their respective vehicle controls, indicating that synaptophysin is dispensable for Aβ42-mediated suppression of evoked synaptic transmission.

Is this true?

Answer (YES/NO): NO